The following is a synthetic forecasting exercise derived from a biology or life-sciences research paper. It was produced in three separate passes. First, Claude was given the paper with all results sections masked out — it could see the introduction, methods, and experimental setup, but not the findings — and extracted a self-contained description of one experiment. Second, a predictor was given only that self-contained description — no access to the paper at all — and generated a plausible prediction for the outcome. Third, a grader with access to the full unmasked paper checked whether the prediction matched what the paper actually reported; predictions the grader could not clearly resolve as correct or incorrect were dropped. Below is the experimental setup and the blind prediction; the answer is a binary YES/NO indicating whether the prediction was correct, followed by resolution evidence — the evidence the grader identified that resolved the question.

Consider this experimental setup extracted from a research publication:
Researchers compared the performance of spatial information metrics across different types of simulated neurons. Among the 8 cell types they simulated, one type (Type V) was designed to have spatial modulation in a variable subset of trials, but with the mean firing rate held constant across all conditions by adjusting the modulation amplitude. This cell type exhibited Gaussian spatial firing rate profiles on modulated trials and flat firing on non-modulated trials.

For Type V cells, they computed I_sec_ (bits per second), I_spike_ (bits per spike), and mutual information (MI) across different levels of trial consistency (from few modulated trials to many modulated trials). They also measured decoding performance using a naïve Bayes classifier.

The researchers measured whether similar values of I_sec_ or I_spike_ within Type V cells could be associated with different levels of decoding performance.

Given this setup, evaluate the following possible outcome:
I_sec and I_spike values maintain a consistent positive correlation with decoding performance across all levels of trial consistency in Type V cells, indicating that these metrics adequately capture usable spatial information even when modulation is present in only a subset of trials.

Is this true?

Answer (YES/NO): NO